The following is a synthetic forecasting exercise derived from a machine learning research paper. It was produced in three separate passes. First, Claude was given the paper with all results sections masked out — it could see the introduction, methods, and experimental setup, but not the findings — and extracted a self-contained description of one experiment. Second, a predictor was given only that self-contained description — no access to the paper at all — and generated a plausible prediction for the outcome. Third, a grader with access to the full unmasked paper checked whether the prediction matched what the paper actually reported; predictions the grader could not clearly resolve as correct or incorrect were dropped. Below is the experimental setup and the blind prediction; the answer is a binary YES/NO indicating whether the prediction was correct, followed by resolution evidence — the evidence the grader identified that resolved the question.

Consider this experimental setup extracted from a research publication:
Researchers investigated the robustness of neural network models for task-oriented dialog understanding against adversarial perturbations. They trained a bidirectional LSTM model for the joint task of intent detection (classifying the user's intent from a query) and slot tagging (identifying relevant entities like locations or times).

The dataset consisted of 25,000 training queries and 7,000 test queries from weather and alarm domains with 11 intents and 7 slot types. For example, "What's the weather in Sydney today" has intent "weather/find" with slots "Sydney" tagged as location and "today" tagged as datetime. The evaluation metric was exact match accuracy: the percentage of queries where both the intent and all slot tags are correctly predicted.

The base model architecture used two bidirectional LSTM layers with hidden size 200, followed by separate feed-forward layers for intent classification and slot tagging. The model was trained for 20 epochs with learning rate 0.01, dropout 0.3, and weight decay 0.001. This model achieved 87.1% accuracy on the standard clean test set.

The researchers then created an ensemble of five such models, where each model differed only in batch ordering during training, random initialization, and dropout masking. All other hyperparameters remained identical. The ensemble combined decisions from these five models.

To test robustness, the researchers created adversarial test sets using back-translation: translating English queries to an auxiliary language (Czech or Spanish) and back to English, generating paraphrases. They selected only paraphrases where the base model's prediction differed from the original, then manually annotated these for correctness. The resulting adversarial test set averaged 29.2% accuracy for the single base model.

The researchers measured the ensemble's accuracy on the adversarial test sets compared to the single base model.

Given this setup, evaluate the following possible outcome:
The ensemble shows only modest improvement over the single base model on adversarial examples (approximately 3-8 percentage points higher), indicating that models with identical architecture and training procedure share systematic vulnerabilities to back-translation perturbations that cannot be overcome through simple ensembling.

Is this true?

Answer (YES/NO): NO